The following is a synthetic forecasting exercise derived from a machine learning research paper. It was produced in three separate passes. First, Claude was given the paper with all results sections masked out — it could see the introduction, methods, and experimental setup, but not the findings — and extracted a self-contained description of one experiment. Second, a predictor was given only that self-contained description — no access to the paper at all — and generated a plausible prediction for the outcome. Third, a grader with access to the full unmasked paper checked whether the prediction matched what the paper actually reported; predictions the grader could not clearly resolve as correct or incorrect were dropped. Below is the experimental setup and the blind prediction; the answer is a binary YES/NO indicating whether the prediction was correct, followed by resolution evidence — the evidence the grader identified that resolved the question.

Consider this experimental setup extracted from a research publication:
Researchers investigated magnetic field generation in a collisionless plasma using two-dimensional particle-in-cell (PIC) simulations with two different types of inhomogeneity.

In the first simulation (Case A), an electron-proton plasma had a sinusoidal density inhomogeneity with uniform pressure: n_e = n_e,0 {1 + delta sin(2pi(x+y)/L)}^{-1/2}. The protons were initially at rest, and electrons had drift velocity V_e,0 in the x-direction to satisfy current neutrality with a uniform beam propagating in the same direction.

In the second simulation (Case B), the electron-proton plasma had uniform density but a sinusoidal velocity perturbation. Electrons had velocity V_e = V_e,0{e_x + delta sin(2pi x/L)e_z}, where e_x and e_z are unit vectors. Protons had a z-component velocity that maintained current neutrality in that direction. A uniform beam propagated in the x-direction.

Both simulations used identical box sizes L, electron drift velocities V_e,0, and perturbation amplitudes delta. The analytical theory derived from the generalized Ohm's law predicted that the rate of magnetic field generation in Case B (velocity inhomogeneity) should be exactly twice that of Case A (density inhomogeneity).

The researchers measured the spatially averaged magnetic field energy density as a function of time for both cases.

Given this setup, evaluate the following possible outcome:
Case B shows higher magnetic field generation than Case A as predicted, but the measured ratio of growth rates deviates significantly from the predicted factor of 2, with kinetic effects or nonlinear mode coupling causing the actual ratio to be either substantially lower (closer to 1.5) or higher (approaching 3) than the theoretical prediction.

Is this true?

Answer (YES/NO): NO